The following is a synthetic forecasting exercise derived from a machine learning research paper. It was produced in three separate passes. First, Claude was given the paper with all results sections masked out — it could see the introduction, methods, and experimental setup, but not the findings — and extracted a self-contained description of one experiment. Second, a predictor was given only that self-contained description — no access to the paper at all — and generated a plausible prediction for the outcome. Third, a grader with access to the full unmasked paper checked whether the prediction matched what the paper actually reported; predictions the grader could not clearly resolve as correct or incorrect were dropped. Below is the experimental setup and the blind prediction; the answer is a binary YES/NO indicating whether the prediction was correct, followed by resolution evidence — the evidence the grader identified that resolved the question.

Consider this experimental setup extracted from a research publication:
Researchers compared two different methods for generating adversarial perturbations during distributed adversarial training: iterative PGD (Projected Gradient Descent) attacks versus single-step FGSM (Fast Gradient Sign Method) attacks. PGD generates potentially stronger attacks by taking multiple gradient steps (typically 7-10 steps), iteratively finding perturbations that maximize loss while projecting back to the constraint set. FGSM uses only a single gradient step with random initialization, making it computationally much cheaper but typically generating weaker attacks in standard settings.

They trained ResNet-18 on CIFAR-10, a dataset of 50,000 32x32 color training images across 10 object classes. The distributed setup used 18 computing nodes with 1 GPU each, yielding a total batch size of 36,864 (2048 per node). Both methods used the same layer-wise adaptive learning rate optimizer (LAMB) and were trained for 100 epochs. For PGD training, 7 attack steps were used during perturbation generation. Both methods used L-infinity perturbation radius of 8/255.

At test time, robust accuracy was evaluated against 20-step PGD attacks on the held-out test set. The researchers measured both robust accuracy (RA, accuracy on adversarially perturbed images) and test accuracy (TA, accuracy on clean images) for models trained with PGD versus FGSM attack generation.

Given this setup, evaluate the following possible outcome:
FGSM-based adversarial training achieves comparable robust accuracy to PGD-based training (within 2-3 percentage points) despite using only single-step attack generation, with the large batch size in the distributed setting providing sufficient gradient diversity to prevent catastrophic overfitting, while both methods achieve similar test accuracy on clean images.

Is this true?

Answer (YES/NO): NO